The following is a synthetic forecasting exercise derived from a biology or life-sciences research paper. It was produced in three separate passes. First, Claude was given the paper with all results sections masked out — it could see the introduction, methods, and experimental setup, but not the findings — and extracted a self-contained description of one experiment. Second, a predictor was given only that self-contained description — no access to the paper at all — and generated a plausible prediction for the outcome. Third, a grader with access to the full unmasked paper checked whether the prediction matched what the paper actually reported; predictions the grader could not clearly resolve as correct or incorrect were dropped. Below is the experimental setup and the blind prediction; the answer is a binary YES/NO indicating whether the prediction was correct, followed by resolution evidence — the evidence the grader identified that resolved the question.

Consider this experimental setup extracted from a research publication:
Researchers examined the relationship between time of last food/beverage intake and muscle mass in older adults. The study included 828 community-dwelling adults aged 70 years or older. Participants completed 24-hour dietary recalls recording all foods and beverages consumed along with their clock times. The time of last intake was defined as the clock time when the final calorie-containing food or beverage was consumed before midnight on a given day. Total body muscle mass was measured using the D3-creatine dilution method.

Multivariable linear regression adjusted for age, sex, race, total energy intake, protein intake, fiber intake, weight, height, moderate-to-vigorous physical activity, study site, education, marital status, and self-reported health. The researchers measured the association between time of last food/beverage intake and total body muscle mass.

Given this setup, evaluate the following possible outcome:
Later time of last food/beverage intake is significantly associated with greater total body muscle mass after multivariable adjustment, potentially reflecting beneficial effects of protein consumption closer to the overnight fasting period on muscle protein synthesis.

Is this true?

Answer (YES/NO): YES